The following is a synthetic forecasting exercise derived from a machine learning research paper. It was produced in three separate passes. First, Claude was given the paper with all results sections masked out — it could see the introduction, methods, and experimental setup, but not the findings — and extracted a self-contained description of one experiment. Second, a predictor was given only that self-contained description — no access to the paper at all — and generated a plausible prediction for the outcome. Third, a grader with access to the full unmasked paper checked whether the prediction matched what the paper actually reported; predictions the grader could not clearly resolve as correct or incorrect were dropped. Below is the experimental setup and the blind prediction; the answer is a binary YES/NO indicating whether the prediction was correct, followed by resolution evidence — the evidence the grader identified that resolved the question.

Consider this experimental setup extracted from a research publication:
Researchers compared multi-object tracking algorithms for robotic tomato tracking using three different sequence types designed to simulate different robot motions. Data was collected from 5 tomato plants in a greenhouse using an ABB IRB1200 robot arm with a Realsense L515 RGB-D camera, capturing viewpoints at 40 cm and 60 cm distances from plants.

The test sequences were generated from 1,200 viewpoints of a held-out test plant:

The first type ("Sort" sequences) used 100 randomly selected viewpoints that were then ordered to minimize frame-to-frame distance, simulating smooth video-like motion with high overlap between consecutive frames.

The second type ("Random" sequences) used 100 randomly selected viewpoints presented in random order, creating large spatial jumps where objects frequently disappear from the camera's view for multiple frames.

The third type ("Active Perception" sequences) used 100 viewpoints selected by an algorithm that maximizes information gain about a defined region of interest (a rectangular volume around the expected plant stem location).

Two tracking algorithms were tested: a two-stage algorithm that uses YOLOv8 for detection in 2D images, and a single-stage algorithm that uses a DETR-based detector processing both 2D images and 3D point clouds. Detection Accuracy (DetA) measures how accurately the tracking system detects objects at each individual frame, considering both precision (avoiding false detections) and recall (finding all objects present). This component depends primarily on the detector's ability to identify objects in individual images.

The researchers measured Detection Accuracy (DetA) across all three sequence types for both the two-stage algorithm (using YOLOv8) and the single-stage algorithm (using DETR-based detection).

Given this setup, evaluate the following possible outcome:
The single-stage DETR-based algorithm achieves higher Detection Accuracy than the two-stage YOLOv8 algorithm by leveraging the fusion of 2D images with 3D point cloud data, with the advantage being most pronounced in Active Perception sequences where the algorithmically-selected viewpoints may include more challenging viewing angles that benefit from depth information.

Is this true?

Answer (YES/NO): NO